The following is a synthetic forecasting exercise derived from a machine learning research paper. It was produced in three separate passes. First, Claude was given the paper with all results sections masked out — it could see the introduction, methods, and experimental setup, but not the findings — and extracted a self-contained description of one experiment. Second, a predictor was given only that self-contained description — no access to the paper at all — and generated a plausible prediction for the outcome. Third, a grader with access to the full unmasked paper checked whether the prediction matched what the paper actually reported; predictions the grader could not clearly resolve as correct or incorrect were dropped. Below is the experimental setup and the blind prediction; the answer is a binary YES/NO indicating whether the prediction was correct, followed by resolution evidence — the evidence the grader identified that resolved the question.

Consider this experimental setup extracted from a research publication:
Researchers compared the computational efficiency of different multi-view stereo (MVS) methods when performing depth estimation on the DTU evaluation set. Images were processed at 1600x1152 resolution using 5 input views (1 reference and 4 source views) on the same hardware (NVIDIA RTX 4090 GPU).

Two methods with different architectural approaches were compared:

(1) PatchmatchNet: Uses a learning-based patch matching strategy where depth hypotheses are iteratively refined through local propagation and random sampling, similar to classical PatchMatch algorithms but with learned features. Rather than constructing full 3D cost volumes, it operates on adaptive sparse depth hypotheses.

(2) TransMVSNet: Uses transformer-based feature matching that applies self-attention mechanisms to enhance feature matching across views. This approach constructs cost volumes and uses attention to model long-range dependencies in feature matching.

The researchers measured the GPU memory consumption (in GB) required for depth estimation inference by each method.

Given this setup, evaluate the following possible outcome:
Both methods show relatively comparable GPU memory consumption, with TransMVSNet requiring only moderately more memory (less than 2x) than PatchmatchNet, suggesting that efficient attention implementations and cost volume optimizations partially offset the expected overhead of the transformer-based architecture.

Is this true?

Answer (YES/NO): YES